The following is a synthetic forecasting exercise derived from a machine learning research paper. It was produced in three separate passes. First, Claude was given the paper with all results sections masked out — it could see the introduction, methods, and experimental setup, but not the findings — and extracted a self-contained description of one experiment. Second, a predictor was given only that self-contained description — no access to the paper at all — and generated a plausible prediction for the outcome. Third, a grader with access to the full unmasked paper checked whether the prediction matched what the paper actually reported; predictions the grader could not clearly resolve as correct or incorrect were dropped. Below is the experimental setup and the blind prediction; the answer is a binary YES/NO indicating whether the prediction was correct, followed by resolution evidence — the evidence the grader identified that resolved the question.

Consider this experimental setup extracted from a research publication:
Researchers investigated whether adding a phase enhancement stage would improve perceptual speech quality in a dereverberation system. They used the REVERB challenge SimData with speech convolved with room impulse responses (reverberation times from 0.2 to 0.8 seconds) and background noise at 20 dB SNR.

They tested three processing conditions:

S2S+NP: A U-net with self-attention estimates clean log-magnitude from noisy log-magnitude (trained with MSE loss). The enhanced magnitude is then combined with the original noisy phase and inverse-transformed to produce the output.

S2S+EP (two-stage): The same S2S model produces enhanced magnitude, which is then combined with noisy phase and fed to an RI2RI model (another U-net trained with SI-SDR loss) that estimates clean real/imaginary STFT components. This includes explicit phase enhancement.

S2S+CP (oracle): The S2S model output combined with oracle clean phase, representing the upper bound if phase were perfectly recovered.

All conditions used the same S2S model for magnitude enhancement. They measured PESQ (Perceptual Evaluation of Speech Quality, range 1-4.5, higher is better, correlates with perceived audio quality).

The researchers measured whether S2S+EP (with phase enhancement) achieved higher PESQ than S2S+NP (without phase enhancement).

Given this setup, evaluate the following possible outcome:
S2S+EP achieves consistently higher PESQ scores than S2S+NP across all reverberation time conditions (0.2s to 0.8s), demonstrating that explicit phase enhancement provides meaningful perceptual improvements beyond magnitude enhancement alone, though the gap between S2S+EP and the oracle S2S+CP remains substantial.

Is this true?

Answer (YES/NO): NO